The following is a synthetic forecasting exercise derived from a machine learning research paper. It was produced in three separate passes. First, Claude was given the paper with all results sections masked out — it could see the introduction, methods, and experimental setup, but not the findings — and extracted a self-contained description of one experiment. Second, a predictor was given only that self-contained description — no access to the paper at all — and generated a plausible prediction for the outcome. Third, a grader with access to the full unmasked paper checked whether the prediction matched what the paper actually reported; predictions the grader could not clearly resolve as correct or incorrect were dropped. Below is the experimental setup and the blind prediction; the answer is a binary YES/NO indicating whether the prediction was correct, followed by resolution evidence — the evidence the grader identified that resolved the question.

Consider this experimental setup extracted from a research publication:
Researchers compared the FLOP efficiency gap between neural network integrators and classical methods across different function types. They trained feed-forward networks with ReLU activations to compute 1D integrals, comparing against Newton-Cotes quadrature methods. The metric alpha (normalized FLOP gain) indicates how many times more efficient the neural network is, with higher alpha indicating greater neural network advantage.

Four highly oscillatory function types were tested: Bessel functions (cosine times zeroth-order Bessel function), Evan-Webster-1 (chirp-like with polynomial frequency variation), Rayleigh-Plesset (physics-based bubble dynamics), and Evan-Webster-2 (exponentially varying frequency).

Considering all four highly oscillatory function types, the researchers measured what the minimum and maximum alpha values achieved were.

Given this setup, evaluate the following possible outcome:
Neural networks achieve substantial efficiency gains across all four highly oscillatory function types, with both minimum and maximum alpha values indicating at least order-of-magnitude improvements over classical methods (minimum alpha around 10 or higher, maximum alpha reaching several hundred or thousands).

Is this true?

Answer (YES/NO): NO